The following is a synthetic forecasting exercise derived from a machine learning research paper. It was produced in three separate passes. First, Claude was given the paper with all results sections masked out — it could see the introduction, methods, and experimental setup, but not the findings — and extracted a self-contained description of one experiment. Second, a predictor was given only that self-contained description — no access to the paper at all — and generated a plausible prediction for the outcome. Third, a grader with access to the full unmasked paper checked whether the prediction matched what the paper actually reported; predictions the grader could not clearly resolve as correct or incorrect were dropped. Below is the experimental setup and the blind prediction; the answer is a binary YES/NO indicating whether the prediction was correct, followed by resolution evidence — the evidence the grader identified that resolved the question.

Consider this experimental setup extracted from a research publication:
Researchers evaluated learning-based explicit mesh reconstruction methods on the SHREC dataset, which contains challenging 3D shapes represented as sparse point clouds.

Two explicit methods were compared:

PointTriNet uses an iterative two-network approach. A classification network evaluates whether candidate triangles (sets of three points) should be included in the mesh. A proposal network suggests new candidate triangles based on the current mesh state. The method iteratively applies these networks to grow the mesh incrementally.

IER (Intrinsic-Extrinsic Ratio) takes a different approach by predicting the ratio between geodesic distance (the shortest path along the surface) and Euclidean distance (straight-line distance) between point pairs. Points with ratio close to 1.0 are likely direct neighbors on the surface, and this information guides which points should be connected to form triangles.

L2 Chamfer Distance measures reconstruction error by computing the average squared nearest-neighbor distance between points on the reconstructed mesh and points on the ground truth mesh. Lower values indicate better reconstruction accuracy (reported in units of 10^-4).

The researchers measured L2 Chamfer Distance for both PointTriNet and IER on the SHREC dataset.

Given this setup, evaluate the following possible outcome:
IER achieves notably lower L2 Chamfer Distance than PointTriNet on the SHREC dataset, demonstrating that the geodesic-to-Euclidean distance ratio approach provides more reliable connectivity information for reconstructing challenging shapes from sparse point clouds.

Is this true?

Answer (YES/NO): NO